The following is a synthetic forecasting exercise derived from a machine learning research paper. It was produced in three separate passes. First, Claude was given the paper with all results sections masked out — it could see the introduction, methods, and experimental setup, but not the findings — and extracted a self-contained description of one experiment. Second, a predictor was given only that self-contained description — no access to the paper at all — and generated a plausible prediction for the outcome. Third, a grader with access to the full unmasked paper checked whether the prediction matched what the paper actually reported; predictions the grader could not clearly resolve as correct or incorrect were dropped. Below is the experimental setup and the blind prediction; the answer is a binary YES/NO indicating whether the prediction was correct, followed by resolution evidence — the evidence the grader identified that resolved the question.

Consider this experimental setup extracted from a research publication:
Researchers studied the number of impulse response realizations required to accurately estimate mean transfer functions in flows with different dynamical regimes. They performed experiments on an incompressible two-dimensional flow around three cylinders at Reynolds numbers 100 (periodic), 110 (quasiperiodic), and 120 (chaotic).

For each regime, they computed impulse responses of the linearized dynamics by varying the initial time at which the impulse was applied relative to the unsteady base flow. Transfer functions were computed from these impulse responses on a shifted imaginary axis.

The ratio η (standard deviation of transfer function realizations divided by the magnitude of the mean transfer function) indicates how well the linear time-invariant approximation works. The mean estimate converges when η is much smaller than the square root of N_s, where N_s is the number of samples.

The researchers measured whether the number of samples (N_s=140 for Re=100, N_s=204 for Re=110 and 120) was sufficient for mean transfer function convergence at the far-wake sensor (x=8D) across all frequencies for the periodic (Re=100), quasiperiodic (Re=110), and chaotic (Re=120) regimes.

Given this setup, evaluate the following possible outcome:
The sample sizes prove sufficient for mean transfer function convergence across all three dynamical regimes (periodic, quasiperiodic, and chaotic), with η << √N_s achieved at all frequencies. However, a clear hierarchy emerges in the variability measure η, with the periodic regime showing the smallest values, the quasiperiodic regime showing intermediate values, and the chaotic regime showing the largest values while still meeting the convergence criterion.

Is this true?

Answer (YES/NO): NO